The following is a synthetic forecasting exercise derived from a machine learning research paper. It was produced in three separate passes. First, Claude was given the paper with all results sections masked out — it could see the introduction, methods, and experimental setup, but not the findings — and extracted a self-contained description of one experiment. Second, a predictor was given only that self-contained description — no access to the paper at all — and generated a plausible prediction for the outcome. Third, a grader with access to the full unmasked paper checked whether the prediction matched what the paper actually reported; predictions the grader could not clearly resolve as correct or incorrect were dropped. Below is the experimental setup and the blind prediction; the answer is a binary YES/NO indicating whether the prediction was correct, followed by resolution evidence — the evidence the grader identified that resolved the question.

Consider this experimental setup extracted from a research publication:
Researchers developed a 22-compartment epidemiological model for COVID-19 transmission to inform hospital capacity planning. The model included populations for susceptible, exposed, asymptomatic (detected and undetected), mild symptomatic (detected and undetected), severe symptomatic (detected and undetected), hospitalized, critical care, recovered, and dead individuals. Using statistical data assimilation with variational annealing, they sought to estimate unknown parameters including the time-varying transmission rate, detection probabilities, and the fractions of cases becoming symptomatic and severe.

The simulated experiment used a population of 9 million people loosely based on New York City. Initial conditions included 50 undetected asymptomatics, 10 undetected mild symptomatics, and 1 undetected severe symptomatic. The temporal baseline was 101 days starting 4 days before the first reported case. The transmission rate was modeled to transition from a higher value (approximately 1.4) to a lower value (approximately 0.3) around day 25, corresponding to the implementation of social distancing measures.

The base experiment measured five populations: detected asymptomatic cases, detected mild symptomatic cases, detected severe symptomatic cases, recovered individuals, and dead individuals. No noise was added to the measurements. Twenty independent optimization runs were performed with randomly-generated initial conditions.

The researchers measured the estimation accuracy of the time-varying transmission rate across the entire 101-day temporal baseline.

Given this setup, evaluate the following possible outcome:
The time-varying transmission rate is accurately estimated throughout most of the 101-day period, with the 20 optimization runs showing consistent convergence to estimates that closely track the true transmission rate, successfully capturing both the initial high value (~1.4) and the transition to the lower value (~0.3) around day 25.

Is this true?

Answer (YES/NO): NO